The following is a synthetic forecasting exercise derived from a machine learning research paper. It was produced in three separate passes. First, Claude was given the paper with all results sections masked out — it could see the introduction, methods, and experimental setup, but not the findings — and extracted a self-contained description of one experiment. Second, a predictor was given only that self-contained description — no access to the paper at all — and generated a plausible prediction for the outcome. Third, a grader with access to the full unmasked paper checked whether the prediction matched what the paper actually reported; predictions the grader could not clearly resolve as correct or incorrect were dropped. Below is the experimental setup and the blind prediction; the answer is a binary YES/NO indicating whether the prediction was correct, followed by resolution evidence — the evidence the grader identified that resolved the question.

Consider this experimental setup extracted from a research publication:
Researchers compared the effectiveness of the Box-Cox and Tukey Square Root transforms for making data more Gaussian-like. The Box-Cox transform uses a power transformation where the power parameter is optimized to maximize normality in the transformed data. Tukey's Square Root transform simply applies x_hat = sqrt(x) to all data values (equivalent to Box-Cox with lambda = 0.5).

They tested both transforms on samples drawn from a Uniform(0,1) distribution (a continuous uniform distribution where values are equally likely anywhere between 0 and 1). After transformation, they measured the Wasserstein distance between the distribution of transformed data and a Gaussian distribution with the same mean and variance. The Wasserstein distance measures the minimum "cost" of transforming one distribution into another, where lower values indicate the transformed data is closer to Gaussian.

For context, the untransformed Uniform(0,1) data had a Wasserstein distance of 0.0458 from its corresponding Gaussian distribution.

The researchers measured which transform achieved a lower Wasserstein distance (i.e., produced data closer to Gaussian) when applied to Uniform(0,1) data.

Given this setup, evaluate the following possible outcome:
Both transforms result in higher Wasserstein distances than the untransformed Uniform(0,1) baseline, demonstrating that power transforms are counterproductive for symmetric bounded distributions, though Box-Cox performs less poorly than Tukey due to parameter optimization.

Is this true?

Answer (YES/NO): NO